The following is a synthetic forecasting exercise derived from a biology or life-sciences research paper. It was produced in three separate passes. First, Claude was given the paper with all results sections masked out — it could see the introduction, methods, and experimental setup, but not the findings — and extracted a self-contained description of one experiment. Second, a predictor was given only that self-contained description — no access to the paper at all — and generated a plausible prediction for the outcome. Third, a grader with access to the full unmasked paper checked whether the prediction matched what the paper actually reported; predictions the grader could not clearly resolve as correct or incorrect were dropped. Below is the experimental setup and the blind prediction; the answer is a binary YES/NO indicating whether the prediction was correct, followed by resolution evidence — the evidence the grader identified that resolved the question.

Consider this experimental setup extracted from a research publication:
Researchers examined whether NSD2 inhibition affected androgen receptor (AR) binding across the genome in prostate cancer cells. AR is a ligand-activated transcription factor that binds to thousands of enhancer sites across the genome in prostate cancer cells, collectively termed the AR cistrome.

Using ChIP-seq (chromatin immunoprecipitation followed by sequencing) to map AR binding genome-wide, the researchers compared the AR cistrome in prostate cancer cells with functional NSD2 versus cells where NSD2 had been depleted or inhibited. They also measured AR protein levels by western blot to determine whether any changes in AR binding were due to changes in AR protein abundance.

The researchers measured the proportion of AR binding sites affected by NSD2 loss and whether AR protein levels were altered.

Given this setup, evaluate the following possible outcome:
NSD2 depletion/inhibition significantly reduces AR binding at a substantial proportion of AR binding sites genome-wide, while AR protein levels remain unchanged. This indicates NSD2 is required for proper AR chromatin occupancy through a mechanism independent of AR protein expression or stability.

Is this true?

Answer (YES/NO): YES